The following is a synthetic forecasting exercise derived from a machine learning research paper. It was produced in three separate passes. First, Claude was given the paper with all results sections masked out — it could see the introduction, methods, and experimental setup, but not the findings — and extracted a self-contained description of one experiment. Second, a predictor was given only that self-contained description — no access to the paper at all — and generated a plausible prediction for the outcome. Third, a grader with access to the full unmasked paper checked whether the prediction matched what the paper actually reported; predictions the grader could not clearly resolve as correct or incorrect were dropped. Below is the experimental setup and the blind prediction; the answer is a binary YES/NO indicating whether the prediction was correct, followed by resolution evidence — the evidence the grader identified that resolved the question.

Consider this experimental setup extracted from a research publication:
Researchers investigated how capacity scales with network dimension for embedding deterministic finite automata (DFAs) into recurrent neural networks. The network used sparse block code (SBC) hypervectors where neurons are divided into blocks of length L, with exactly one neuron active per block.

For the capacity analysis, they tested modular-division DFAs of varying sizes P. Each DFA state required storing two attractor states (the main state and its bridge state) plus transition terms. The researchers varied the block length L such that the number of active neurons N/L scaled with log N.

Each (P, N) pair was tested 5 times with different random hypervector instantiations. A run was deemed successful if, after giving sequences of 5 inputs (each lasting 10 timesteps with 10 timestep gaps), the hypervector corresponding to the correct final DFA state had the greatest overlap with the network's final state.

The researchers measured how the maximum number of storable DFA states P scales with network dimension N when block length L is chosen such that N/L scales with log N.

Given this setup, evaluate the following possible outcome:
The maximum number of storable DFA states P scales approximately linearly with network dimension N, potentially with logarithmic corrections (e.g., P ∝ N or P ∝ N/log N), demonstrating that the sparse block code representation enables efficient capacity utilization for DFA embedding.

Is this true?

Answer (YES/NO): NO